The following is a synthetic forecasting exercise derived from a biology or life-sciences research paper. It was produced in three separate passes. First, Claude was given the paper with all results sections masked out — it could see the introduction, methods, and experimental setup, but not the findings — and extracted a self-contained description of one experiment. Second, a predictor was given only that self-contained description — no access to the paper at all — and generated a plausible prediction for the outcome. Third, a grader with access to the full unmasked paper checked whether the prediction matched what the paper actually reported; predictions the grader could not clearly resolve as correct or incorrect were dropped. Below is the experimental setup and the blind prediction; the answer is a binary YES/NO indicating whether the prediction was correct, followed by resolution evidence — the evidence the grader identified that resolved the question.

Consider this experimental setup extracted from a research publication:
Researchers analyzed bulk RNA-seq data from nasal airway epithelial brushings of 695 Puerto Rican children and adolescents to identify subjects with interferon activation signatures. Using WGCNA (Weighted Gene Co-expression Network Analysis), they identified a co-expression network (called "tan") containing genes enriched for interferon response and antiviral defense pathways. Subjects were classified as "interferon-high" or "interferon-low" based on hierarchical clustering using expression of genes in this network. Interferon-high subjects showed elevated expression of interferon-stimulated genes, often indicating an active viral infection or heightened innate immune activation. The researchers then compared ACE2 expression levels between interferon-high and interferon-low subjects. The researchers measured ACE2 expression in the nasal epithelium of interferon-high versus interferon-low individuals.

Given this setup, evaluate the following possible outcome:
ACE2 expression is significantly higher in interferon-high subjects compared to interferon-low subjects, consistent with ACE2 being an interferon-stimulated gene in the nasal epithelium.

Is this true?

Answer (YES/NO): YES